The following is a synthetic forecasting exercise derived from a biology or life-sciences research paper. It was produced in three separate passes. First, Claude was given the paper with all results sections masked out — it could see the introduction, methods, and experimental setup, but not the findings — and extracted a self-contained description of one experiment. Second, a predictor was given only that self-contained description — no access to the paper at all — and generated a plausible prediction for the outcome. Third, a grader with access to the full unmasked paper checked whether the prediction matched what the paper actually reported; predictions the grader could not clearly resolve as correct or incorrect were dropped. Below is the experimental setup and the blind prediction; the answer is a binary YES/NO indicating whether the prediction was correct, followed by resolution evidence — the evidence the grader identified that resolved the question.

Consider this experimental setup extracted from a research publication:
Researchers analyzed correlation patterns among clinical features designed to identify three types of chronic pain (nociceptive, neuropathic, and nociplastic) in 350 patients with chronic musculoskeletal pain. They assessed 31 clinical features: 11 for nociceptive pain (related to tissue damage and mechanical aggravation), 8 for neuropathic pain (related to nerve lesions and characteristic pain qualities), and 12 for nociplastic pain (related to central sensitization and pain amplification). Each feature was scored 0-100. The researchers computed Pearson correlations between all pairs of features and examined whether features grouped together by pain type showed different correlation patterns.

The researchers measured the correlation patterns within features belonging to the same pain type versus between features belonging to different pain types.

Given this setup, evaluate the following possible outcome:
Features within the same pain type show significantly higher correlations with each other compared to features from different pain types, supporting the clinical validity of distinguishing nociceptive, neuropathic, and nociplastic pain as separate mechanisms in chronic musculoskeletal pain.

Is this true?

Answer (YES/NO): YES